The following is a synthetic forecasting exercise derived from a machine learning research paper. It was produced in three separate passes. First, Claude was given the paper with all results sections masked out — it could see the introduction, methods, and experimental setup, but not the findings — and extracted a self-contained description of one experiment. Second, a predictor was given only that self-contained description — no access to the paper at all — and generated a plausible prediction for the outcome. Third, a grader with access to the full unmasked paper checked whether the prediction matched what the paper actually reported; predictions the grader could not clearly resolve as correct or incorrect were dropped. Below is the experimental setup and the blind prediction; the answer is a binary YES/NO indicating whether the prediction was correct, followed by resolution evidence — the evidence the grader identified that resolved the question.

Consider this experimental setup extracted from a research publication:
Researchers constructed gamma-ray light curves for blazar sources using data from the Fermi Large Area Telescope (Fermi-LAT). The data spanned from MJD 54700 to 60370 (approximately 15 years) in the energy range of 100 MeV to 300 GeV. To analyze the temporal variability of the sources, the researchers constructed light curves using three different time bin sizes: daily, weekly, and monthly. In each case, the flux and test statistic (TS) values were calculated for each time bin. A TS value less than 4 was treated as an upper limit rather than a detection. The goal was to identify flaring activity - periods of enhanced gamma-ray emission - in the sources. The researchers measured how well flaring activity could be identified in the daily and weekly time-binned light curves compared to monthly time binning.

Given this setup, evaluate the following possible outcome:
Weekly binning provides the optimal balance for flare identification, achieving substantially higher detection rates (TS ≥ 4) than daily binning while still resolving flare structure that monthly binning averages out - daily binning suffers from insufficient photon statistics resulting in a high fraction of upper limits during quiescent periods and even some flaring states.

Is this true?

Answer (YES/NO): NO